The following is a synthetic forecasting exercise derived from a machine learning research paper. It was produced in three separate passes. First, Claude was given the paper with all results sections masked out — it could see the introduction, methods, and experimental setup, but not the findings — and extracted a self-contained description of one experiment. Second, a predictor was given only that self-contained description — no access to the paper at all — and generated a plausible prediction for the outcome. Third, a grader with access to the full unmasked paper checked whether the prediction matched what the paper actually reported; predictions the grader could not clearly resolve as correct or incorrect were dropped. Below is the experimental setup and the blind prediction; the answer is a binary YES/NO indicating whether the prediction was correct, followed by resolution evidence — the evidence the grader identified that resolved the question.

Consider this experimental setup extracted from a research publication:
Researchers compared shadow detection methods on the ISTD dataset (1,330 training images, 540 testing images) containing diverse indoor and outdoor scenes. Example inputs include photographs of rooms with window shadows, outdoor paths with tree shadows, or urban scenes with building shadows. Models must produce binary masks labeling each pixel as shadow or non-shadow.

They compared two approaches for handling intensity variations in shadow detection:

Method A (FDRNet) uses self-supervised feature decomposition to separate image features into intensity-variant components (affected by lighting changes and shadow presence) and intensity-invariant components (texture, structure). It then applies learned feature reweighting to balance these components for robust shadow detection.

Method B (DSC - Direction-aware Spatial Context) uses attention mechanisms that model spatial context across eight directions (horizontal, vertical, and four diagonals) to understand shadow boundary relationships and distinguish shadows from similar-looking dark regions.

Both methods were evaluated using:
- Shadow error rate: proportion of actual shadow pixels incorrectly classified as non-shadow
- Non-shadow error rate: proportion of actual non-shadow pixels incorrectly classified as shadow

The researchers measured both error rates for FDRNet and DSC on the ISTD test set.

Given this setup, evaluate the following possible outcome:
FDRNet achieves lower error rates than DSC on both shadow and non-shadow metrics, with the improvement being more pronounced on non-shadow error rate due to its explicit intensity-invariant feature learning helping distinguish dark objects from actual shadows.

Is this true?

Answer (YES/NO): NO